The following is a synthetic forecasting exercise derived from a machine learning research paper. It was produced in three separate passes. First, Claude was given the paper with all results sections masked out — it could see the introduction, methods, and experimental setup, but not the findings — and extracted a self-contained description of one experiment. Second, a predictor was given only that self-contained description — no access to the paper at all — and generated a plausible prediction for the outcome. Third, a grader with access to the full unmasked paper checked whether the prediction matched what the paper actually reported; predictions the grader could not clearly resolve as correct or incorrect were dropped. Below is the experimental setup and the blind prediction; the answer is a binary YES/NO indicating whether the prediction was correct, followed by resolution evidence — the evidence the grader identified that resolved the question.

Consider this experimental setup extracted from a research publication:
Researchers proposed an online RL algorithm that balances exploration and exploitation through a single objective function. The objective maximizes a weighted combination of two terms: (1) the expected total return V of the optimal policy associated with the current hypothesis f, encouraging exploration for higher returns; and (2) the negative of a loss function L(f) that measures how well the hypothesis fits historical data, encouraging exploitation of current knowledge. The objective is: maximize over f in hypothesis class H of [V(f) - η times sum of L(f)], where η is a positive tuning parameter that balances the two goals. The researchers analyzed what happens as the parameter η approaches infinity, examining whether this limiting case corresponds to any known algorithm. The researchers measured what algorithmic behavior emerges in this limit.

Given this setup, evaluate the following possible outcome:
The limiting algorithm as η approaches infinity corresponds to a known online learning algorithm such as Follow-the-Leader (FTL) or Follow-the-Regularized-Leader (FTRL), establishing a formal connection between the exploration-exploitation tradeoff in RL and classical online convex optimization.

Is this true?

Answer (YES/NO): NO